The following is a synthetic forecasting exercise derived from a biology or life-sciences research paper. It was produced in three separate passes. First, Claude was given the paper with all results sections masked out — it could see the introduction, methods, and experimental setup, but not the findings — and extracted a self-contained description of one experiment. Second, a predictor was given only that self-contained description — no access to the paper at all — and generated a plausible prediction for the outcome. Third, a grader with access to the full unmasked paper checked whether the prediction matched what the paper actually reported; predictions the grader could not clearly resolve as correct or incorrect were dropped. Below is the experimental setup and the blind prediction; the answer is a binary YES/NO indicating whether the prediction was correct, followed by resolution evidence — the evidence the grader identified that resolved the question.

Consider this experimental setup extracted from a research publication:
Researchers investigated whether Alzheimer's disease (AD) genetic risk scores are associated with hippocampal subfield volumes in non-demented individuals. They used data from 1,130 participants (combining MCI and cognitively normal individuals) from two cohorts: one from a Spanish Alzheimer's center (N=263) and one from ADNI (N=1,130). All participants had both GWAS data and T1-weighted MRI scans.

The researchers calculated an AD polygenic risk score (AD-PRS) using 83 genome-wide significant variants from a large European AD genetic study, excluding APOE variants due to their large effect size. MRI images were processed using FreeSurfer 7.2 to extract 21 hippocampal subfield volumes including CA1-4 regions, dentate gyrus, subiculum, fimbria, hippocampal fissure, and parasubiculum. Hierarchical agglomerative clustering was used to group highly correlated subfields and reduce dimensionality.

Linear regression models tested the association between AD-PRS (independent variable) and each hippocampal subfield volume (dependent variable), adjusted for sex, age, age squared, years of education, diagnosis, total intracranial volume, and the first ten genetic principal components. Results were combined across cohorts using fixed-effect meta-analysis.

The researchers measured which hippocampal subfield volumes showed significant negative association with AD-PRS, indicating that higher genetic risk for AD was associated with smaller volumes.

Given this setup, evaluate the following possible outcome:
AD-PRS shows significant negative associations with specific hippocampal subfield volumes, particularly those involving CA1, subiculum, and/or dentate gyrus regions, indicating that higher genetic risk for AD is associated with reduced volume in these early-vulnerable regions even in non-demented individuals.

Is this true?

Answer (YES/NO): NO